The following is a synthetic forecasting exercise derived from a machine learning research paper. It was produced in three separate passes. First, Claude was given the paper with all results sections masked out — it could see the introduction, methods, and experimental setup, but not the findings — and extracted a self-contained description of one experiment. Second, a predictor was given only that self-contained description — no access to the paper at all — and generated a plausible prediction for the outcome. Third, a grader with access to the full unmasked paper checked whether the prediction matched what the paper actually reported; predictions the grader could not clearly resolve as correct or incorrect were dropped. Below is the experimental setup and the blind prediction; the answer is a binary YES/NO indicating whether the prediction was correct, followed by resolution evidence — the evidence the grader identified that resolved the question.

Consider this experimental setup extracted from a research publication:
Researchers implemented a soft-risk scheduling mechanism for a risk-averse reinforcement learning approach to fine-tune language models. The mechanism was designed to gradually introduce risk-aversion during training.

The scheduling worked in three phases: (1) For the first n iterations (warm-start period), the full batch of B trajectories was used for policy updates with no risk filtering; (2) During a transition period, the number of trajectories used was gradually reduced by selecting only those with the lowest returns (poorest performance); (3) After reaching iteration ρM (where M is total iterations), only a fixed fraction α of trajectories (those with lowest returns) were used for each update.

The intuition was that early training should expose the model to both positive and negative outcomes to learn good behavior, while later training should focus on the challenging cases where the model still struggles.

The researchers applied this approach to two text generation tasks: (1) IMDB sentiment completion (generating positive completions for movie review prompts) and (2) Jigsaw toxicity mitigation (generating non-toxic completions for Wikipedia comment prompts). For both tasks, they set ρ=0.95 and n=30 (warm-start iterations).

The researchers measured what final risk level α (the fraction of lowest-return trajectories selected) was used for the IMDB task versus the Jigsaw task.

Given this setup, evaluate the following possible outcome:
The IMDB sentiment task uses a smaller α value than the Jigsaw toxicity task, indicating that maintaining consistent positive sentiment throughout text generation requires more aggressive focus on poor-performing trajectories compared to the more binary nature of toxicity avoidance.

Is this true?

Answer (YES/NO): NO